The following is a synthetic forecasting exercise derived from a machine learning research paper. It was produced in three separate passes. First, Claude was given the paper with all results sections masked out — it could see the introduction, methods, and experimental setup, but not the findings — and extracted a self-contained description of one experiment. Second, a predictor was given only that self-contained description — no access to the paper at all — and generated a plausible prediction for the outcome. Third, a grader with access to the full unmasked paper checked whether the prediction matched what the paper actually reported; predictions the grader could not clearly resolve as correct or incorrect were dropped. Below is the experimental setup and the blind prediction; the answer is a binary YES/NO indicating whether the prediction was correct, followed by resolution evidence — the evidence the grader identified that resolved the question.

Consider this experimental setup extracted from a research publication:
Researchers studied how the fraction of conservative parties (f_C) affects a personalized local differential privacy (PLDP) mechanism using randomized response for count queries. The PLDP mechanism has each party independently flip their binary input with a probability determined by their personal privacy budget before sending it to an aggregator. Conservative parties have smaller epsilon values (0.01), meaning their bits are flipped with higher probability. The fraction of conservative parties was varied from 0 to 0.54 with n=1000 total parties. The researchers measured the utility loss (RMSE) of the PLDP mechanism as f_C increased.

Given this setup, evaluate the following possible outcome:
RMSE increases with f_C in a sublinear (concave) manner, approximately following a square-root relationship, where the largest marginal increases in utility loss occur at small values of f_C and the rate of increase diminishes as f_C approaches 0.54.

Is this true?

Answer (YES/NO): NO